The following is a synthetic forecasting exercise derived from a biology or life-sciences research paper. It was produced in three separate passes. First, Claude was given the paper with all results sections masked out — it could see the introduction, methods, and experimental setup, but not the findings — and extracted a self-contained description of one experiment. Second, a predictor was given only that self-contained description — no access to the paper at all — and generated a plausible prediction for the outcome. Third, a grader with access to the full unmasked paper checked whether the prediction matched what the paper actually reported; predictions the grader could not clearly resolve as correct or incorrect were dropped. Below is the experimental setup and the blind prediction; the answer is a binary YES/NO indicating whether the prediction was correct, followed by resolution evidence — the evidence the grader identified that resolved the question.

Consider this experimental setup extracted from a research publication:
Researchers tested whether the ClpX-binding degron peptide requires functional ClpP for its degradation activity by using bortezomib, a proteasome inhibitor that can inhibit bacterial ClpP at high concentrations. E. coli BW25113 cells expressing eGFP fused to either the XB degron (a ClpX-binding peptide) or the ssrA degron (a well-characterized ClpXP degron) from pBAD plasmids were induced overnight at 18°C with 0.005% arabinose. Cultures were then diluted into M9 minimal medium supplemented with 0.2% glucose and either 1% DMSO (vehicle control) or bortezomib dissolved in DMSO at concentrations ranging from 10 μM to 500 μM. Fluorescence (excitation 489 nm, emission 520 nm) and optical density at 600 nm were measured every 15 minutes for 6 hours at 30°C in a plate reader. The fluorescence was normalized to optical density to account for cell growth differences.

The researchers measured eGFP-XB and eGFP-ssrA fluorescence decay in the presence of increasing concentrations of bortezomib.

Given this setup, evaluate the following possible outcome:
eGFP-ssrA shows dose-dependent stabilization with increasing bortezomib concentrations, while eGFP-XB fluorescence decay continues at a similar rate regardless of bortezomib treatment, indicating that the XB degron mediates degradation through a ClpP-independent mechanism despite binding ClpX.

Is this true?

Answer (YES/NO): NO